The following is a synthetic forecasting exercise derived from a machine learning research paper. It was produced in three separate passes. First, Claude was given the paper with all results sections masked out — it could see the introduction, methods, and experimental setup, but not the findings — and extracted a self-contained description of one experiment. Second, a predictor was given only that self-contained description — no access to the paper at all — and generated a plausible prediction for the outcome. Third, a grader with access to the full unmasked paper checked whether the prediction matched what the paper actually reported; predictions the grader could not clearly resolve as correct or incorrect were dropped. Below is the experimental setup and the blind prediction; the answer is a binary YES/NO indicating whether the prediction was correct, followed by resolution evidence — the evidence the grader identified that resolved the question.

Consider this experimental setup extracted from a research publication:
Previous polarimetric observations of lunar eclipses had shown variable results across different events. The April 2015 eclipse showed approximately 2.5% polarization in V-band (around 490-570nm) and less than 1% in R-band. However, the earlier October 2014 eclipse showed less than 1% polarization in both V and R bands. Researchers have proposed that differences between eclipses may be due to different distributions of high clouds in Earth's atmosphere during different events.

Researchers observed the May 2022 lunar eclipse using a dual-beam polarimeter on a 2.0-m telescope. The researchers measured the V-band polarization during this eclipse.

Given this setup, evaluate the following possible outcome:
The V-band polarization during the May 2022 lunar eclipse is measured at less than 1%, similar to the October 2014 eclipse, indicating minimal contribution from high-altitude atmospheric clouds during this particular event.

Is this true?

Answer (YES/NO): NO